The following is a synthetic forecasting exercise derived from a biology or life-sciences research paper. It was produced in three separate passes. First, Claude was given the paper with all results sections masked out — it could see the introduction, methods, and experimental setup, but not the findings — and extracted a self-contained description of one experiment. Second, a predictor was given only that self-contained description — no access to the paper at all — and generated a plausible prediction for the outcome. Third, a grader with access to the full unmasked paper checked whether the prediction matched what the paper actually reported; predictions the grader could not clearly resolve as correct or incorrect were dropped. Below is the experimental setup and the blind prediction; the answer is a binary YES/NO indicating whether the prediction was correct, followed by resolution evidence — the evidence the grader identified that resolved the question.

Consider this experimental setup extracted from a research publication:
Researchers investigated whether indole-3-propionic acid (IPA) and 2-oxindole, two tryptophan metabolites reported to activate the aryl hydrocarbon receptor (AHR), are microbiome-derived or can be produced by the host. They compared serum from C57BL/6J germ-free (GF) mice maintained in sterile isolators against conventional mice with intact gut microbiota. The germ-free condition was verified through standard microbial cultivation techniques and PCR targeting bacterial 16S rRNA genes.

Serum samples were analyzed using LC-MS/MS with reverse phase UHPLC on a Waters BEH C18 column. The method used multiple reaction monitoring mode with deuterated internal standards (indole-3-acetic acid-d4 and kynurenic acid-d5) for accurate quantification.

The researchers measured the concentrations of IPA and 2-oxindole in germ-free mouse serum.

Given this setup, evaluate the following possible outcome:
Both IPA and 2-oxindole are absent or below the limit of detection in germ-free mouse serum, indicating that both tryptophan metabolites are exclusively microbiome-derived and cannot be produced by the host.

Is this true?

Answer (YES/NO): YES